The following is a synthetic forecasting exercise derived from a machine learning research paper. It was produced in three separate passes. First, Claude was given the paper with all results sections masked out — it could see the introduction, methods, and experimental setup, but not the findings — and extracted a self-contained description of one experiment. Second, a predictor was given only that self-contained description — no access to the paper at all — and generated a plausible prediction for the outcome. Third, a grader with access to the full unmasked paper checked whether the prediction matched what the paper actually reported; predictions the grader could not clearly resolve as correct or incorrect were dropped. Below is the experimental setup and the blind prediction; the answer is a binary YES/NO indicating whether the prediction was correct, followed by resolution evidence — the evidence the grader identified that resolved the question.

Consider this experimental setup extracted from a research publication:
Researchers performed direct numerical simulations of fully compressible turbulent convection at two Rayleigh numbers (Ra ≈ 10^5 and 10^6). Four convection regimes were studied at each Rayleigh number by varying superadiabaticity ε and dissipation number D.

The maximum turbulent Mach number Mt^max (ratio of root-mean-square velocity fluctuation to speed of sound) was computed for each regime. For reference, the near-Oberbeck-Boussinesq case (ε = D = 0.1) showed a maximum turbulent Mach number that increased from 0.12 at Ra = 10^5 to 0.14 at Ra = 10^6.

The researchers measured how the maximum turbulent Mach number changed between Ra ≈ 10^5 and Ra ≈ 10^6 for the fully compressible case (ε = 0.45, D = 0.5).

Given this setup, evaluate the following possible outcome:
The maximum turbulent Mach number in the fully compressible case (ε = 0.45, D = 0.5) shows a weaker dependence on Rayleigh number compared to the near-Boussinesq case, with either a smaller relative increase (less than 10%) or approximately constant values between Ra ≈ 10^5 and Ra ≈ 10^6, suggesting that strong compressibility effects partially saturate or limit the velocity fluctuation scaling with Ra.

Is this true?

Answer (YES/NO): NO